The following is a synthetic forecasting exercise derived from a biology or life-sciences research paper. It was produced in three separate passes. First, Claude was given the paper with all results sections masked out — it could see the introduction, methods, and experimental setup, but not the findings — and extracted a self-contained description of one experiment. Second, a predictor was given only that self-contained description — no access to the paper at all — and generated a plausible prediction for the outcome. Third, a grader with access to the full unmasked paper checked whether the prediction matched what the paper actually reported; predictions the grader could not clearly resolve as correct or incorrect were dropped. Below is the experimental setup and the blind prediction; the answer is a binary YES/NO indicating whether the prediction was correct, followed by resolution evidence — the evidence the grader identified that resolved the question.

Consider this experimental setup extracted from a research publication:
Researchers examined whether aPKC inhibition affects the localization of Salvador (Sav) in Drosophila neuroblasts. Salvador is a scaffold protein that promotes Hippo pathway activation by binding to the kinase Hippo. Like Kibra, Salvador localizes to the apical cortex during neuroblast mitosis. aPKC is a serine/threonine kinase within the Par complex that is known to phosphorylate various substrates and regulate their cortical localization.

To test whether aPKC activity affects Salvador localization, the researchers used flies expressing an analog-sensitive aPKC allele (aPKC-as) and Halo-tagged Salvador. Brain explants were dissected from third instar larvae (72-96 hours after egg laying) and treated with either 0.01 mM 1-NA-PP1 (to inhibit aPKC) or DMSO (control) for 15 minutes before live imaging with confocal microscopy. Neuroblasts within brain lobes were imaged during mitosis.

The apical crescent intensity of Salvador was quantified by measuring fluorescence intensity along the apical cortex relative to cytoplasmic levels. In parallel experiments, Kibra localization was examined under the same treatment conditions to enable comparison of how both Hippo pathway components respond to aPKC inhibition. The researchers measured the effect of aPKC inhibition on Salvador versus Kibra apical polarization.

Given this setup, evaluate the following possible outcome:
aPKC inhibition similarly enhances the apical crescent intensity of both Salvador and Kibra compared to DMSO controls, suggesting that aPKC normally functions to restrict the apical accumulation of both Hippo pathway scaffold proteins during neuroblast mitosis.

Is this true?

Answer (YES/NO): NO